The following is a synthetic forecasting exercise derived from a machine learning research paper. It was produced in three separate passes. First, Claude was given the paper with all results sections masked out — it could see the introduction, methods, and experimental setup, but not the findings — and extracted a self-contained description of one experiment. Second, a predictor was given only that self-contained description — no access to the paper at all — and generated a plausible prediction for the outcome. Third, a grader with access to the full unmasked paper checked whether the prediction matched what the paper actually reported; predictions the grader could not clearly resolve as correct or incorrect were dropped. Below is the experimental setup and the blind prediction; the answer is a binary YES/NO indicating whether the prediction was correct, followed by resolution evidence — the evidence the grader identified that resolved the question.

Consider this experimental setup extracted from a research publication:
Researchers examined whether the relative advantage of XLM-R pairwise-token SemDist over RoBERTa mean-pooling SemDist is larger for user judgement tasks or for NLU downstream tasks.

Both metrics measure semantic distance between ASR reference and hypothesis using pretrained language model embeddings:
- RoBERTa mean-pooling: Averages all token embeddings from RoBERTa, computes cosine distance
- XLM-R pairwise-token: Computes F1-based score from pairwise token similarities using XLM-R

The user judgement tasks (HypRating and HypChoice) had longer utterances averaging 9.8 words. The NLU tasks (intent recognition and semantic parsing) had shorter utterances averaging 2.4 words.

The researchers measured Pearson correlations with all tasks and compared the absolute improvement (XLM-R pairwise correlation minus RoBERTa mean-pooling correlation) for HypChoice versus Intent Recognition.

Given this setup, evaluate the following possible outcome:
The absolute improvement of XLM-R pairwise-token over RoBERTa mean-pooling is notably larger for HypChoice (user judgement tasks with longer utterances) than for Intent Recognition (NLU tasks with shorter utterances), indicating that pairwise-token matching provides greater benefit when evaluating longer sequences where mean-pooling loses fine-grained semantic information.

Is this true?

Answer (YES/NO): YES